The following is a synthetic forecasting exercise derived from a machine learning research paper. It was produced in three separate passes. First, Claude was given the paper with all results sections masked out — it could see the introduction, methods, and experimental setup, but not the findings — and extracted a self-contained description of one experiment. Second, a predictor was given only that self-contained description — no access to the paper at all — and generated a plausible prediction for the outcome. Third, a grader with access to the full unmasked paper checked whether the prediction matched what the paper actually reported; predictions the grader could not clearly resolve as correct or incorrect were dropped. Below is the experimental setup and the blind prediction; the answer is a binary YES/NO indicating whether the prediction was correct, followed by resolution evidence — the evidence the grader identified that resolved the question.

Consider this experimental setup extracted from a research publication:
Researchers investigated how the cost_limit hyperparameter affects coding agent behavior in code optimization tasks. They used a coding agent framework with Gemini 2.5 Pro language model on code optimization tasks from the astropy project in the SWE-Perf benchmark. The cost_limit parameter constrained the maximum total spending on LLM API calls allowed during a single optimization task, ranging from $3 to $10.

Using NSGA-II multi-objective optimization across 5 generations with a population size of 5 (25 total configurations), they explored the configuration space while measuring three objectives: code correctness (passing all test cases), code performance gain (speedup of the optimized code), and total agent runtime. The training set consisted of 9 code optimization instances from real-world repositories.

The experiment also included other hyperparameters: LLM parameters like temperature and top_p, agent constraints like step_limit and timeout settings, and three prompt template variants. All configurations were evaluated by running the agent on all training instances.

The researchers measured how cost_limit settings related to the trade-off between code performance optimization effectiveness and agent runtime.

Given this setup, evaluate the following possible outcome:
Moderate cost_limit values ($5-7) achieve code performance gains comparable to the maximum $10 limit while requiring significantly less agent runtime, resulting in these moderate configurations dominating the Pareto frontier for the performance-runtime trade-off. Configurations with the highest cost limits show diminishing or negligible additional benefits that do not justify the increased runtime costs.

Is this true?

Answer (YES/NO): NO